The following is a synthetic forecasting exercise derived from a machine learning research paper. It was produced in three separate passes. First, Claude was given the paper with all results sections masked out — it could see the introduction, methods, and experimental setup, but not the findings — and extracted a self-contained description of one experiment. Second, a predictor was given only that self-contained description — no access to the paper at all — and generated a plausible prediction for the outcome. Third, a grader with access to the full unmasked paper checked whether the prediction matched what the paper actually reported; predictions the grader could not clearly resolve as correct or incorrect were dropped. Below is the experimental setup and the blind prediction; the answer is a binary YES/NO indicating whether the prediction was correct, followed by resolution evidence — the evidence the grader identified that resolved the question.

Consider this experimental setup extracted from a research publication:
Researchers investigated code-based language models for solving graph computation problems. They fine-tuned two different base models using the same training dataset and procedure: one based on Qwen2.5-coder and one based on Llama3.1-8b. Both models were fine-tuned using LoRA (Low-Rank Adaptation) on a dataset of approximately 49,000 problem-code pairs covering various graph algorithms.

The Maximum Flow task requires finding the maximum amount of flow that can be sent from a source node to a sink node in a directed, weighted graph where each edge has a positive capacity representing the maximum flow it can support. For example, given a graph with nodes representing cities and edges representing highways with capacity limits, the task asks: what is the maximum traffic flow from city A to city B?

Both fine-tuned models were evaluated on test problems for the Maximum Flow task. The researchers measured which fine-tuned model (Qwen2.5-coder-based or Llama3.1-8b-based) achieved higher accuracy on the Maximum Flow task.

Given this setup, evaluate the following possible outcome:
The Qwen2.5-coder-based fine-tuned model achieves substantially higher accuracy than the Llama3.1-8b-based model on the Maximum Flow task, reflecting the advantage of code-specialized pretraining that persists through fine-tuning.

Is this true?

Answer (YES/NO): YES